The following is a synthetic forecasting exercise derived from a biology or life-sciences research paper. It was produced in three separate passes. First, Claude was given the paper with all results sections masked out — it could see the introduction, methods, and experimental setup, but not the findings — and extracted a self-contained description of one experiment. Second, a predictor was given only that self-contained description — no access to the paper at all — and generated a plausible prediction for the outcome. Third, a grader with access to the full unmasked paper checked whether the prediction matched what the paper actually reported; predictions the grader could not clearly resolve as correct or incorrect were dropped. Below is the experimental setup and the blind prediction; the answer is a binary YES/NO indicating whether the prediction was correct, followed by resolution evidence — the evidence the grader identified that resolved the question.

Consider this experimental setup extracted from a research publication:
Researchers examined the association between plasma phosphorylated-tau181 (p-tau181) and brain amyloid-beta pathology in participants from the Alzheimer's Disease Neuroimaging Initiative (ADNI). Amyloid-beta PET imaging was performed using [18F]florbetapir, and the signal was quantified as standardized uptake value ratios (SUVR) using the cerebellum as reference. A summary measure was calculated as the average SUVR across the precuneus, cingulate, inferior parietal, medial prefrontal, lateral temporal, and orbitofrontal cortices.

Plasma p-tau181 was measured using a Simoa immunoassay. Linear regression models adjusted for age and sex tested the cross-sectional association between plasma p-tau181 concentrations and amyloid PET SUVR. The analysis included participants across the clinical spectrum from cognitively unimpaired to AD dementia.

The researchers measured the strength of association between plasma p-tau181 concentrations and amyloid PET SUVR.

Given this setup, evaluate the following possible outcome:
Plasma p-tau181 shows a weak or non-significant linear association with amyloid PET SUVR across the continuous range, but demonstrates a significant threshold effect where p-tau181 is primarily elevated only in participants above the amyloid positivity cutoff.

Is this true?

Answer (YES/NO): NO